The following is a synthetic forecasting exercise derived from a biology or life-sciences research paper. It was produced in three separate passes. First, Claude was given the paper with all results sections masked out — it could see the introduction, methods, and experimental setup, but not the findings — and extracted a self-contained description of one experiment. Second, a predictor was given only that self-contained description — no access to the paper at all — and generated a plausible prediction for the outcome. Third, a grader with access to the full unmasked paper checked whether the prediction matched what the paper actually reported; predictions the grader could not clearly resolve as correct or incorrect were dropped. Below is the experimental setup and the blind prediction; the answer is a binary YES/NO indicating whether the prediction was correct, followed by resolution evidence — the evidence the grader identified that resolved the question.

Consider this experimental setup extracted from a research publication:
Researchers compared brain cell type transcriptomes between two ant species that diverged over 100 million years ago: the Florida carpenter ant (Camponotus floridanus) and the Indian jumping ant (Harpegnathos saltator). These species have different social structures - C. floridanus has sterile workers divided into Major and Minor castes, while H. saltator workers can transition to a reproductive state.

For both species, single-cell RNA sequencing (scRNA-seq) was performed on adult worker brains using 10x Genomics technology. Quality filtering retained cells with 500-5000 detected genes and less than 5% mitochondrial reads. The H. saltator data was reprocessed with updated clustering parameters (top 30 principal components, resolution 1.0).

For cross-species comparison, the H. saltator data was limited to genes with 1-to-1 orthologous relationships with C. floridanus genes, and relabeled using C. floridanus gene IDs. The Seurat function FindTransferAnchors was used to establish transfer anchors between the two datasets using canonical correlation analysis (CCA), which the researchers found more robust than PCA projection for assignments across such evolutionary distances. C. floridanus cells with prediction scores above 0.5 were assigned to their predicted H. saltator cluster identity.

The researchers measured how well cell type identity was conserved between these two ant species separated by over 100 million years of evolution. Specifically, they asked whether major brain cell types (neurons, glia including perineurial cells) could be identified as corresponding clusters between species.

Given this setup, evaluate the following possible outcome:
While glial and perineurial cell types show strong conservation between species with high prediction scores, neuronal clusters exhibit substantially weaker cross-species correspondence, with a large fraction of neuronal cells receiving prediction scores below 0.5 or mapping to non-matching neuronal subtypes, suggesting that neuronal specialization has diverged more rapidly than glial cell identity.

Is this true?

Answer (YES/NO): NO